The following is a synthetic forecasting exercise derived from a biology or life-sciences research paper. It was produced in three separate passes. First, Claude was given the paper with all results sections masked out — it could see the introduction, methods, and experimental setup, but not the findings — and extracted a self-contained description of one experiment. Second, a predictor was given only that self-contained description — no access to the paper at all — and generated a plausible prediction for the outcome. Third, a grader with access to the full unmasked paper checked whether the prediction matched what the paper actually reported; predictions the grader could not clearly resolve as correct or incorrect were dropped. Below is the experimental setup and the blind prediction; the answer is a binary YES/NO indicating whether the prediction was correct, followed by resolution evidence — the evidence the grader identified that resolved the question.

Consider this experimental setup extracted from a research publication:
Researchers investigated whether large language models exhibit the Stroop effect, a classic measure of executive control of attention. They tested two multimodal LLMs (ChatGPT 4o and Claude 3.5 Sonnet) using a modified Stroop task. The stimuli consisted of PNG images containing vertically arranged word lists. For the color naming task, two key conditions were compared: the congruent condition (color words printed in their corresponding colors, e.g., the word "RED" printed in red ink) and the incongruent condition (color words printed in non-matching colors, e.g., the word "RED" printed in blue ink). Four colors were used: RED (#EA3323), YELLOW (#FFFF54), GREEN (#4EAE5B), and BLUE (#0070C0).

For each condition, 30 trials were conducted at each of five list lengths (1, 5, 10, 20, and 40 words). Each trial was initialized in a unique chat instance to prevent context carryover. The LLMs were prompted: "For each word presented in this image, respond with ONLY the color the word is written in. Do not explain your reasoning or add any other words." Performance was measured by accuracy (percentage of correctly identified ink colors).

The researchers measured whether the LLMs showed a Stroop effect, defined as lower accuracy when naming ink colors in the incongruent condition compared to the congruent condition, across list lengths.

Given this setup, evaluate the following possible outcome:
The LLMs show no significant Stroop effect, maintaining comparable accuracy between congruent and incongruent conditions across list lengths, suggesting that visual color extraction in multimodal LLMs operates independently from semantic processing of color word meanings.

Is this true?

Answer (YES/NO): NO